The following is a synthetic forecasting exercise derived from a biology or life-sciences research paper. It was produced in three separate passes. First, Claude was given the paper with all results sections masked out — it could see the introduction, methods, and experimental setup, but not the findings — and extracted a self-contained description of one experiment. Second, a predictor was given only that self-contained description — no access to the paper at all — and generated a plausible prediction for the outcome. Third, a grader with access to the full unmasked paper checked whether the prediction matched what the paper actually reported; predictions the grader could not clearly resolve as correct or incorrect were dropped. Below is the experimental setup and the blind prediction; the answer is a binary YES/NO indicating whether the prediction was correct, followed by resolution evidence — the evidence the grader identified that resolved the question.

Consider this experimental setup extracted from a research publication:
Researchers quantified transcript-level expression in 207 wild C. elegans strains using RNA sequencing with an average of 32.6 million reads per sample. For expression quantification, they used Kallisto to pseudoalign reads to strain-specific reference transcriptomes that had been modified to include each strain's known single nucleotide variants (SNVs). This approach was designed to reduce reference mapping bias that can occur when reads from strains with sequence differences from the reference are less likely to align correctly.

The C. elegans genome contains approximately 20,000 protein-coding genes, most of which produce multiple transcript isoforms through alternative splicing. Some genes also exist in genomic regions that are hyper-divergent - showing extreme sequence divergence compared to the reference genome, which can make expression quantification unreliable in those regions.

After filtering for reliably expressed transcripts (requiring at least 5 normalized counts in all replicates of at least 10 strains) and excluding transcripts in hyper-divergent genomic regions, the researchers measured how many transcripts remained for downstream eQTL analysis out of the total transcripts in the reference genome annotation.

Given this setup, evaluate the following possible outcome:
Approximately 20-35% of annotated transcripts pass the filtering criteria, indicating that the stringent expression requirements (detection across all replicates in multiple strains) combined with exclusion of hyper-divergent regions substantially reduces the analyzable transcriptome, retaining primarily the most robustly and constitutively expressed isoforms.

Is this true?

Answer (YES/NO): NO